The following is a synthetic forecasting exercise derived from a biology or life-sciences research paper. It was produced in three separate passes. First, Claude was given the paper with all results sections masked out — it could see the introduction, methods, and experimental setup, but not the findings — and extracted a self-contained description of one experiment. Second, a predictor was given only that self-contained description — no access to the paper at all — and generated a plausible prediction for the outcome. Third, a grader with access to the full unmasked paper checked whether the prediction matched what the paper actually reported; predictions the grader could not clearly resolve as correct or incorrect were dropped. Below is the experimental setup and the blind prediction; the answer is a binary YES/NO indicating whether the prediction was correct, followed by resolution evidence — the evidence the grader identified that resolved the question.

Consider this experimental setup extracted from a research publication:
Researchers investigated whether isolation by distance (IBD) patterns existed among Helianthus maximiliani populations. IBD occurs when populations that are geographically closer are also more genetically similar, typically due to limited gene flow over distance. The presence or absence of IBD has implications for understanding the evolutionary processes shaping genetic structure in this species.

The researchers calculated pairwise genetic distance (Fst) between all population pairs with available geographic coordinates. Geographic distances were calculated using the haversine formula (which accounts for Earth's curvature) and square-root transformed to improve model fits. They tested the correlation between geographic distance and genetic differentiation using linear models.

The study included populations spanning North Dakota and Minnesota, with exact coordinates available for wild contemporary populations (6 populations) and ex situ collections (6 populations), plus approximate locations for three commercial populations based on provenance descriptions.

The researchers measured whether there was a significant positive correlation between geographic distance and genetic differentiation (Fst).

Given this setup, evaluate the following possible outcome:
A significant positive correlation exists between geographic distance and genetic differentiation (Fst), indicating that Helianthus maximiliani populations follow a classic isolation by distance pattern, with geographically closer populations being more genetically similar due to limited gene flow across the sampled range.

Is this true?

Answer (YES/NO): NO